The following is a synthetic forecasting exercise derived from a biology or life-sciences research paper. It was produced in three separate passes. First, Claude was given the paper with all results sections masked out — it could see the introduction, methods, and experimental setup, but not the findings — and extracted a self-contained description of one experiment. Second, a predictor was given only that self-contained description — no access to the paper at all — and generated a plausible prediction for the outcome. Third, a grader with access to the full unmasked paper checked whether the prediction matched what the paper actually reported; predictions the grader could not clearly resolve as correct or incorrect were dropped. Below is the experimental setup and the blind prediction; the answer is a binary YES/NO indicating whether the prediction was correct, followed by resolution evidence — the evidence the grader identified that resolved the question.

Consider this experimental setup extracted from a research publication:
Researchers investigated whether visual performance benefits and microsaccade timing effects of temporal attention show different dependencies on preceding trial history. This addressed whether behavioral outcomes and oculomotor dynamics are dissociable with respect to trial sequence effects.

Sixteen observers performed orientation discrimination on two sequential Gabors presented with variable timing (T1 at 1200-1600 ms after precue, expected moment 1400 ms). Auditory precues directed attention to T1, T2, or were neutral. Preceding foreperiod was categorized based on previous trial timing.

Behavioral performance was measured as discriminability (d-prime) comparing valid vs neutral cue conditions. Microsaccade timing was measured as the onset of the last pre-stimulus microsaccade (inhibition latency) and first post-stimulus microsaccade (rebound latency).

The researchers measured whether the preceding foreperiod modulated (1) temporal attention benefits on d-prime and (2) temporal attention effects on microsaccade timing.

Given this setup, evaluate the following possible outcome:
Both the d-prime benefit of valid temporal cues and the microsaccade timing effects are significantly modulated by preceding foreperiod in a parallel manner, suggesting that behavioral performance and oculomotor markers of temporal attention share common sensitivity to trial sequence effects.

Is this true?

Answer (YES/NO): NO